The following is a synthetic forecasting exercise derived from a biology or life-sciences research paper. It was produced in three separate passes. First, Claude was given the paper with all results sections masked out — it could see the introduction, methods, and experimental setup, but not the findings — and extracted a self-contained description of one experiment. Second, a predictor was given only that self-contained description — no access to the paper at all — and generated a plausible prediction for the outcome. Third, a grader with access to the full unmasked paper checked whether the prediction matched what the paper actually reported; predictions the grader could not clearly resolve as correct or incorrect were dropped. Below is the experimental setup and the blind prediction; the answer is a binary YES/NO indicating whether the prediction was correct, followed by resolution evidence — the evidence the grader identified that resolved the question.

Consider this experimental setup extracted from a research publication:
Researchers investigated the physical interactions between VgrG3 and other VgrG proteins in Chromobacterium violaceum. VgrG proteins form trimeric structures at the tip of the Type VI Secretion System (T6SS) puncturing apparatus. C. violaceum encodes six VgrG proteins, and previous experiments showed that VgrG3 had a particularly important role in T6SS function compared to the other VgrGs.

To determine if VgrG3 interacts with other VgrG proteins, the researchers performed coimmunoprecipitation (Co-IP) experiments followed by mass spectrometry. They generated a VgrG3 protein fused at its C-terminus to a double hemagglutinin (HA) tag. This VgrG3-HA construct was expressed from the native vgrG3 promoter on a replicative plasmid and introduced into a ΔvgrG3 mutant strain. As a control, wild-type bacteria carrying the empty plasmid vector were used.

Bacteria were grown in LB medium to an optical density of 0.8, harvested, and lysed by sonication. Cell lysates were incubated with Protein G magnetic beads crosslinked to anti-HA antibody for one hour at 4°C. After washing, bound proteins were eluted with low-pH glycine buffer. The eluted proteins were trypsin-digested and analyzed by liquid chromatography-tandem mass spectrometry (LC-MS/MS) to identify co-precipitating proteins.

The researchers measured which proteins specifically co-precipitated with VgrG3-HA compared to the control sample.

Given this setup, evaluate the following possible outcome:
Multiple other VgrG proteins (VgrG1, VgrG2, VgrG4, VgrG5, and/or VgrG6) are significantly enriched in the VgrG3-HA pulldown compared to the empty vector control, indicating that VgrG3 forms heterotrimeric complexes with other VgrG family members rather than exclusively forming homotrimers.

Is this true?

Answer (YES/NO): YES